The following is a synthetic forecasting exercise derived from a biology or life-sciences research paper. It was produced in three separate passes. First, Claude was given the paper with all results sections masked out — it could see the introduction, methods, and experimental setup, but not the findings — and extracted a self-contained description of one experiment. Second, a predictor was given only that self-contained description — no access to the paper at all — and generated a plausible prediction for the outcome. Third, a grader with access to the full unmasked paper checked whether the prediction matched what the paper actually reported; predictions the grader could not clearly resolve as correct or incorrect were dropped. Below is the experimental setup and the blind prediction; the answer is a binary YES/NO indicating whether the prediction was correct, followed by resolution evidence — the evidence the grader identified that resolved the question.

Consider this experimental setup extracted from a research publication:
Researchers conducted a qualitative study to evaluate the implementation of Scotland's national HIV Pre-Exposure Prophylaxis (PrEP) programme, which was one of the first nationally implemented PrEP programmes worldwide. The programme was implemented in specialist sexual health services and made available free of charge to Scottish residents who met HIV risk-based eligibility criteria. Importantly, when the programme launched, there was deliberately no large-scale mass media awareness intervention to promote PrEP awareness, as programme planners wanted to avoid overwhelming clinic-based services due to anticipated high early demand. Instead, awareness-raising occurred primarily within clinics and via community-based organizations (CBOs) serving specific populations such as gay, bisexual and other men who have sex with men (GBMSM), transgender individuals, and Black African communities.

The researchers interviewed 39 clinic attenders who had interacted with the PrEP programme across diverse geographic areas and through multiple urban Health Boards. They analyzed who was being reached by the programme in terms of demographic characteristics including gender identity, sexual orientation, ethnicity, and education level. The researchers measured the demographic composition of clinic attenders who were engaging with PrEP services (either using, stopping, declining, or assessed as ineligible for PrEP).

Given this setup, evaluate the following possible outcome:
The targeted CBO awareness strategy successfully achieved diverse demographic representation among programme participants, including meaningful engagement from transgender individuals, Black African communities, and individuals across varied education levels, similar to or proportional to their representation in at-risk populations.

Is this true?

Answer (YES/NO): NO